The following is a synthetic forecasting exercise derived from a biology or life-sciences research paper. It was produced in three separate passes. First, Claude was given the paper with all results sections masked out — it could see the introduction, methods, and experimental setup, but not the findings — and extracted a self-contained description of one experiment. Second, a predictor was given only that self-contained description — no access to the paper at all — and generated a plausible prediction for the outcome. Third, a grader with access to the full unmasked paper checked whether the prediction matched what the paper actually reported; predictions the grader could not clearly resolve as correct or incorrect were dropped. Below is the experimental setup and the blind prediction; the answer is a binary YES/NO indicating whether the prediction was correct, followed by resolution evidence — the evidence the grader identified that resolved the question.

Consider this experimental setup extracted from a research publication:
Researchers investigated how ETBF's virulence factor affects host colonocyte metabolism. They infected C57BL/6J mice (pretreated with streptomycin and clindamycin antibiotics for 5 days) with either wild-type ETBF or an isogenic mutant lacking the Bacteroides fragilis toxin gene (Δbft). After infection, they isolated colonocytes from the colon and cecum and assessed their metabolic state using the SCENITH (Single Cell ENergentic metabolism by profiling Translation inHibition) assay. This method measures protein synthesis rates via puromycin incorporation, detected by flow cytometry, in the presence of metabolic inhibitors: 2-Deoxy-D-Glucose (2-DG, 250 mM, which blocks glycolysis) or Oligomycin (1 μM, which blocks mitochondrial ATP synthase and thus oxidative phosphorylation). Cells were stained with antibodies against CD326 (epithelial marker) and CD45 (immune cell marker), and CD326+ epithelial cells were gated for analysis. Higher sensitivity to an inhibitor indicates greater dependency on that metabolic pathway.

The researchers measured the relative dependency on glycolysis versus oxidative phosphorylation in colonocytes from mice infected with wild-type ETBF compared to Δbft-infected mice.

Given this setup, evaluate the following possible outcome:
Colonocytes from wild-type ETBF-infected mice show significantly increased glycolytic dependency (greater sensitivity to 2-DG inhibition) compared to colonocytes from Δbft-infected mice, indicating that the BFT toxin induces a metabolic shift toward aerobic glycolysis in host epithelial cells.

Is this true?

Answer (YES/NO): YES